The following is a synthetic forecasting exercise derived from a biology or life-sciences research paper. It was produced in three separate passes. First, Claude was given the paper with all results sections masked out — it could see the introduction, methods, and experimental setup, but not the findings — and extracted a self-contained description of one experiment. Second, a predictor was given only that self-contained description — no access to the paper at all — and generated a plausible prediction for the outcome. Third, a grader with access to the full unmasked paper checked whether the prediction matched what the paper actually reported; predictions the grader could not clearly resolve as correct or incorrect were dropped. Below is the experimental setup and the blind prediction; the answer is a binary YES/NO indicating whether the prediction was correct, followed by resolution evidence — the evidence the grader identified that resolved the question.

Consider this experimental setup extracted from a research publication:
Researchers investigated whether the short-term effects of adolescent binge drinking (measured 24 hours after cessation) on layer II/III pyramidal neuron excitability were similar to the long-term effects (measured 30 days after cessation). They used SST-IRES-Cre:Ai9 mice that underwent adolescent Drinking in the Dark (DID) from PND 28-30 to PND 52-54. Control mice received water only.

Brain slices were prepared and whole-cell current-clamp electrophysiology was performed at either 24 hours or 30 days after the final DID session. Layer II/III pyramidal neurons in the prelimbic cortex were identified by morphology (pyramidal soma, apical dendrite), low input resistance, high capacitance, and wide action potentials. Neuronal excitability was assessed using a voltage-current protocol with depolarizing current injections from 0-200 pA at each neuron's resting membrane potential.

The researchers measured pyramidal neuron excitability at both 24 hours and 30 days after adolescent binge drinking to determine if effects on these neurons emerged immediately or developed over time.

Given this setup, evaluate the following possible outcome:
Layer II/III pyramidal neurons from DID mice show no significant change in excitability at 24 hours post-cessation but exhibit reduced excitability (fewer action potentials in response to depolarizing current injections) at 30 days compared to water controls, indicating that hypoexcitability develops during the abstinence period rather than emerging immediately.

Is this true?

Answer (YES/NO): NO